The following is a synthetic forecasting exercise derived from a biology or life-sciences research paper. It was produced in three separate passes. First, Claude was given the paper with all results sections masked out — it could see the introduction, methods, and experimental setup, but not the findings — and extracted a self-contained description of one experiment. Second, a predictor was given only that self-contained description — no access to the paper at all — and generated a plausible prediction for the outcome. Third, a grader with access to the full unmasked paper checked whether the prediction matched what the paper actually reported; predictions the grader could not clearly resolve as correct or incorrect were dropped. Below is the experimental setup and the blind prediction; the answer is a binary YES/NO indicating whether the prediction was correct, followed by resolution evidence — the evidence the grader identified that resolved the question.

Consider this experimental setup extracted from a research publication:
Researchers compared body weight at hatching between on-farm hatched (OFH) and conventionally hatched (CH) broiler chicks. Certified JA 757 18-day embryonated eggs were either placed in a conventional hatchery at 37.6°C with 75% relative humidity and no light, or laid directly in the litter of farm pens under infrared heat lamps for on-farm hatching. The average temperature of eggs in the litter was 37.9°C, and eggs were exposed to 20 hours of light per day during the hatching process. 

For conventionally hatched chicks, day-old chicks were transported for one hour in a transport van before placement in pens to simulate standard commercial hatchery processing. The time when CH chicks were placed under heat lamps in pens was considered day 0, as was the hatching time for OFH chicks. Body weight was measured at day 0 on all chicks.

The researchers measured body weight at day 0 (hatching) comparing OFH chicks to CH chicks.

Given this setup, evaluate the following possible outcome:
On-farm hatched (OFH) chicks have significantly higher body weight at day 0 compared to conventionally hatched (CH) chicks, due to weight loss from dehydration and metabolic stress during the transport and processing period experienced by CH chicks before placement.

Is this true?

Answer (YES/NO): NO